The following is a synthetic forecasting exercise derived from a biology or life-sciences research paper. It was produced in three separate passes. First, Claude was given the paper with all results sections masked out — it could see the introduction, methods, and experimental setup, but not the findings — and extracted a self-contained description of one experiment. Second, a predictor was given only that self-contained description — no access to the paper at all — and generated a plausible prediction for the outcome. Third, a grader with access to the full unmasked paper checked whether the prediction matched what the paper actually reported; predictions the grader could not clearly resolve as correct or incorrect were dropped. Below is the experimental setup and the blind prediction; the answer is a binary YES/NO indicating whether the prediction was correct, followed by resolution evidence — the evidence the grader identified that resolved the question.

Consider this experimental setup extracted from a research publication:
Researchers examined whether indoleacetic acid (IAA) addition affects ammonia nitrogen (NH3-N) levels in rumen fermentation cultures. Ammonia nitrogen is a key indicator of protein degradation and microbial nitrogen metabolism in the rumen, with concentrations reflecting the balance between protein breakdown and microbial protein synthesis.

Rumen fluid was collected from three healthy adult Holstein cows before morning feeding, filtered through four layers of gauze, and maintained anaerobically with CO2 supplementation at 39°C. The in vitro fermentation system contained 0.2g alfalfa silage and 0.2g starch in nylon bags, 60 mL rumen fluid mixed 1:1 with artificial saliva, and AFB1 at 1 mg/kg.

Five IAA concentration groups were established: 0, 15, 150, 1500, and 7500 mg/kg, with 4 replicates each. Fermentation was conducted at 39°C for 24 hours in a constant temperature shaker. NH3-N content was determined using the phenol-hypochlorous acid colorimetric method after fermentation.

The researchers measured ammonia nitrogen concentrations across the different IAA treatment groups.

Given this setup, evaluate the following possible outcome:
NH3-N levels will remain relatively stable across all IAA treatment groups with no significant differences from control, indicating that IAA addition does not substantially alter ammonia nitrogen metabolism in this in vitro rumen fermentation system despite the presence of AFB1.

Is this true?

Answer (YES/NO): YES